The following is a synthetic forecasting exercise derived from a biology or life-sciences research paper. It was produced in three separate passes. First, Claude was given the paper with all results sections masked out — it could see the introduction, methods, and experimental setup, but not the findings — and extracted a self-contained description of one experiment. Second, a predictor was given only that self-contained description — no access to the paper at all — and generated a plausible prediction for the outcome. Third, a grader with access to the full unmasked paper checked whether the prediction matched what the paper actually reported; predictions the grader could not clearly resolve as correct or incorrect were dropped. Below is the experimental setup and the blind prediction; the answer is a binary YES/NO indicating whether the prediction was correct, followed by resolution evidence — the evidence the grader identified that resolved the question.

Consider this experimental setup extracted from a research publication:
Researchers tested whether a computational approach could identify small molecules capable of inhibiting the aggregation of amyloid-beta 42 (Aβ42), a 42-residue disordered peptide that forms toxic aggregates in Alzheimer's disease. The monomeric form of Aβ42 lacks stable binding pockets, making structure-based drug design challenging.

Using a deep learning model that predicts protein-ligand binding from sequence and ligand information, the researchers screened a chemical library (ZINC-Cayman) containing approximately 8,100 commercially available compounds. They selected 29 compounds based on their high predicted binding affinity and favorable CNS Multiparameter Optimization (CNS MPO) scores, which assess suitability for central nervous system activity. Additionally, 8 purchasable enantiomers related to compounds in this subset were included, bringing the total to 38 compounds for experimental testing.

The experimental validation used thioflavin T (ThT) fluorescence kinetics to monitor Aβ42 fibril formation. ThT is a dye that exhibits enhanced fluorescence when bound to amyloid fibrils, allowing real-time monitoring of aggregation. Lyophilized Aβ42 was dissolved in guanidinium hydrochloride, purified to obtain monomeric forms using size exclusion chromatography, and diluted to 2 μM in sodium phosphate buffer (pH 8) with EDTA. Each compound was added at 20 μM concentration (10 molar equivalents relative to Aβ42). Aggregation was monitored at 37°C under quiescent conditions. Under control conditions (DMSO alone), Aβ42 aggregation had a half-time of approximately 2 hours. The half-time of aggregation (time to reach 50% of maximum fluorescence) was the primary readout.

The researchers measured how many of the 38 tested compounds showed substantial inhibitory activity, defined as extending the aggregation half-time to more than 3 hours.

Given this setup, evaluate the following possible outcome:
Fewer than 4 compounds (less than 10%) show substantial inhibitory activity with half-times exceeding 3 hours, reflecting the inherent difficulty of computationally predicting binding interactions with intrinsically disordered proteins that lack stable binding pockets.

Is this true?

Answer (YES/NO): NO